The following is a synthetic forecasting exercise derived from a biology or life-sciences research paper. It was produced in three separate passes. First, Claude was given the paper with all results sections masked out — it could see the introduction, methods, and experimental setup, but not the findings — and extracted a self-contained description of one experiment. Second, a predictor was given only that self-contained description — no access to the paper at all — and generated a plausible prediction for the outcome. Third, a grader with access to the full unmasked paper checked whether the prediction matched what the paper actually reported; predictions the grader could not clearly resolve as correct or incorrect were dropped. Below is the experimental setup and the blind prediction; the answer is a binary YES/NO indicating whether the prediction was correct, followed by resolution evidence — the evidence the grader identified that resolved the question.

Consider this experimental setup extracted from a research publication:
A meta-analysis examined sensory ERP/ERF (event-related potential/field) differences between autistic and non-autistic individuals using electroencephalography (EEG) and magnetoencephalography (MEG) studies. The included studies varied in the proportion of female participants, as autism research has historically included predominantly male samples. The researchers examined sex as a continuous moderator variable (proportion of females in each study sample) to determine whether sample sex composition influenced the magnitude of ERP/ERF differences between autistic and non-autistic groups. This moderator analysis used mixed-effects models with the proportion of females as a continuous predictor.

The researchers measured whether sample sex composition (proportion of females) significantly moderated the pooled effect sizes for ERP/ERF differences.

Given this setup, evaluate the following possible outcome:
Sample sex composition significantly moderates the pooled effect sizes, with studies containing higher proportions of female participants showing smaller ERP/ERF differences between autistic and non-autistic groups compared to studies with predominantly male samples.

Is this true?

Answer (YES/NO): NO